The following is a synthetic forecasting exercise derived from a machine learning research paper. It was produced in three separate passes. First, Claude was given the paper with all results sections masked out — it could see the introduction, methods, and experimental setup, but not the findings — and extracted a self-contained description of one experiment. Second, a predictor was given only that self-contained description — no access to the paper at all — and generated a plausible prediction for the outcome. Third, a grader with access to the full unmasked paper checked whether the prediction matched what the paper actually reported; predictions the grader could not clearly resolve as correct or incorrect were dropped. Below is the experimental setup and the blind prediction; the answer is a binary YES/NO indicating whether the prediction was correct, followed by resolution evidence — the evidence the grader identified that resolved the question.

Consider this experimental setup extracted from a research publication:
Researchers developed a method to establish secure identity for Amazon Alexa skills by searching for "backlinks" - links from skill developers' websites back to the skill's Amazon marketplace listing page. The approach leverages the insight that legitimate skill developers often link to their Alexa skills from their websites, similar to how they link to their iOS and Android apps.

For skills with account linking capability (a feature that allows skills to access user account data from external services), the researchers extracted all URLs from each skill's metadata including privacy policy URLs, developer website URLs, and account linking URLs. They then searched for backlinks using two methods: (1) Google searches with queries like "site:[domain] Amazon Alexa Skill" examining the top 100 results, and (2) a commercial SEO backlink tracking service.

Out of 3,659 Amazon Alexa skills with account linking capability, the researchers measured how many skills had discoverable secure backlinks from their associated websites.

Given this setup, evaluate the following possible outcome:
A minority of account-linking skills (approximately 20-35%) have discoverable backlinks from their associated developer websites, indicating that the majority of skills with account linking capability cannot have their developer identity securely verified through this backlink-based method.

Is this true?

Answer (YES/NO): NO